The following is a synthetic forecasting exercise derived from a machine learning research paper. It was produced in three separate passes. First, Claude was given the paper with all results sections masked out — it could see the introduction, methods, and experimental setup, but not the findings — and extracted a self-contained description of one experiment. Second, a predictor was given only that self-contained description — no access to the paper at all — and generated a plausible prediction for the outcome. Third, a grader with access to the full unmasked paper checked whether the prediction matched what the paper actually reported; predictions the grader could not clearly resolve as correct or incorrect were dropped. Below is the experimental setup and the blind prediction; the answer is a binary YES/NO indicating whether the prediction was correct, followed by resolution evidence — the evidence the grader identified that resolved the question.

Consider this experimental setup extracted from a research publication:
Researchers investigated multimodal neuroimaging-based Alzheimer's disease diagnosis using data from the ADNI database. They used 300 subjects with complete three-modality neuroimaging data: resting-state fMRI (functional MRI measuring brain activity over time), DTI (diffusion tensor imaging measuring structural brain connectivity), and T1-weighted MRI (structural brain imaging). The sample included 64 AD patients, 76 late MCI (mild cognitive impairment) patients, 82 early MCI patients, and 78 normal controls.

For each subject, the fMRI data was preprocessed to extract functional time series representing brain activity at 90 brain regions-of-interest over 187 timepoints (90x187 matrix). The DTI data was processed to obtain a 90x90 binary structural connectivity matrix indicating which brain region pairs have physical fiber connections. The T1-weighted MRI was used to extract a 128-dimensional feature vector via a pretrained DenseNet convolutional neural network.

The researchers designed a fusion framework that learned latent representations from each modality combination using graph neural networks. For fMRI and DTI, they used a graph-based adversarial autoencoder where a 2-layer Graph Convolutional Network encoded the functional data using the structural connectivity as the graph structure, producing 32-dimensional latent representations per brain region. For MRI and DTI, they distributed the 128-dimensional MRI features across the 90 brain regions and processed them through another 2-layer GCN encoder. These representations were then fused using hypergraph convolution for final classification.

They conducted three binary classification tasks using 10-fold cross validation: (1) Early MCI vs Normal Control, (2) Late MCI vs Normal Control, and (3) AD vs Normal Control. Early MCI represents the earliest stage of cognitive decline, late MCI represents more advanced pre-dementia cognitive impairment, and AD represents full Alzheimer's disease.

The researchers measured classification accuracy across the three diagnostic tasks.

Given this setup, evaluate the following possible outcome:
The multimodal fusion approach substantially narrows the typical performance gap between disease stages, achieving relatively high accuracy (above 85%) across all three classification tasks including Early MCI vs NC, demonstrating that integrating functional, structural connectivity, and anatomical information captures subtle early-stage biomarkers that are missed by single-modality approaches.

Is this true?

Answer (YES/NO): YES